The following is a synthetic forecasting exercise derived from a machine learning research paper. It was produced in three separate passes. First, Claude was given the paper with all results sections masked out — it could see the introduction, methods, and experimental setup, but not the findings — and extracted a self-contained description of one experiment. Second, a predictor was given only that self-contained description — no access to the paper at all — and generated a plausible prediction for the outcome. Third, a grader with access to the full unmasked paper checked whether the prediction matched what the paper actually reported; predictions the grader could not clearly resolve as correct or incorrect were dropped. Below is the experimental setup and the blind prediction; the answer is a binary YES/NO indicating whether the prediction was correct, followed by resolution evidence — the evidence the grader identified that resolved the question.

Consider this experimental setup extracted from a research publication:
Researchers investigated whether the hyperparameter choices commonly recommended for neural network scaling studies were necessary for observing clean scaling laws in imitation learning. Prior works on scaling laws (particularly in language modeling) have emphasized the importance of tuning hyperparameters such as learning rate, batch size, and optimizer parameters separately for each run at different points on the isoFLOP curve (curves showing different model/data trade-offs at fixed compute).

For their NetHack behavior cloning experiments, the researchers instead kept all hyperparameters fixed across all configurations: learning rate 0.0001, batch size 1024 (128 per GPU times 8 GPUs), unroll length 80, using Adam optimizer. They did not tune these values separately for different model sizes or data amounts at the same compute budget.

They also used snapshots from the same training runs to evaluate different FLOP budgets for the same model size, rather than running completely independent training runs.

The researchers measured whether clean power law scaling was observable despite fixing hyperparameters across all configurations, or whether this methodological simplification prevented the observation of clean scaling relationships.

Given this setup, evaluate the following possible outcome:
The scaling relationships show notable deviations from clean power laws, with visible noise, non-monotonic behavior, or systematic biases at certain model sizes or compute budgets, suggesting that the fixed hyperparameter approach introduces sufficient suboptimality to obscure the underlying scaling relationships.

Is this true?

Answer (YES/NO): NO